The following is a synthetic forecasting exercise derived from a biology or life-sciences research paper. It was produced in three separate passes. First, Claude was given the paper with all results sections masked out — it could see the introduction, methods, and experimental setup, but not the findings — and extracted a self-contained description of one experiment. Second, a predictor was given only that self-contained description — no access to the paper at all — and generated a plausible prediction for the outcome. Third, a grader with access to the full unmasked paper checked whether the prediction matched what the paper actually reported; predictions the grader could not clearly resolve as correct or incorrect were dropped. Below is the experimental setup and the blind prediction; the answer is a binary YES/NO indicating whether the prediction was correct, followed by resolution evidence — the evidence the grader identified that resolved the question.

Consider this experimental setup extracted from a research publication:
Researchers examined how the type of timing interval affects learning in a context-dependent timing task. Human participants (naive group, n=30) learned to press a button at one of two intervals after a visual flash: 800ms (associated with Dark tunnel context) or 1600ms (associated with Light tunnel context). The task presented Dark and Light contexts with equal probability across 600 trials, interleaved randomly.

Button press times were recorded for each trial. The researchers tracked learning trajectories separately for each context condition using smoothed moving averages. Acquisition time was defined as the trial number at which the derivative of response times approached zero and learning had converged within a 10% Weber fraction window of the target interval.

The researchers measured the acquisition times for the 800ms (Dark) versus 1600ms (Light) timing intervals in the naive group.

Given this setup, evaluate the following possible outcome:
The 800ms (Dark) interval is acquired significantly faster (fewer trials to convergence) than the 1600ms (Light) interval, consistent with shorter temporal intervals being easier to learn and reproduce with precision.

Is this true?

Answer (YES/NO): NO